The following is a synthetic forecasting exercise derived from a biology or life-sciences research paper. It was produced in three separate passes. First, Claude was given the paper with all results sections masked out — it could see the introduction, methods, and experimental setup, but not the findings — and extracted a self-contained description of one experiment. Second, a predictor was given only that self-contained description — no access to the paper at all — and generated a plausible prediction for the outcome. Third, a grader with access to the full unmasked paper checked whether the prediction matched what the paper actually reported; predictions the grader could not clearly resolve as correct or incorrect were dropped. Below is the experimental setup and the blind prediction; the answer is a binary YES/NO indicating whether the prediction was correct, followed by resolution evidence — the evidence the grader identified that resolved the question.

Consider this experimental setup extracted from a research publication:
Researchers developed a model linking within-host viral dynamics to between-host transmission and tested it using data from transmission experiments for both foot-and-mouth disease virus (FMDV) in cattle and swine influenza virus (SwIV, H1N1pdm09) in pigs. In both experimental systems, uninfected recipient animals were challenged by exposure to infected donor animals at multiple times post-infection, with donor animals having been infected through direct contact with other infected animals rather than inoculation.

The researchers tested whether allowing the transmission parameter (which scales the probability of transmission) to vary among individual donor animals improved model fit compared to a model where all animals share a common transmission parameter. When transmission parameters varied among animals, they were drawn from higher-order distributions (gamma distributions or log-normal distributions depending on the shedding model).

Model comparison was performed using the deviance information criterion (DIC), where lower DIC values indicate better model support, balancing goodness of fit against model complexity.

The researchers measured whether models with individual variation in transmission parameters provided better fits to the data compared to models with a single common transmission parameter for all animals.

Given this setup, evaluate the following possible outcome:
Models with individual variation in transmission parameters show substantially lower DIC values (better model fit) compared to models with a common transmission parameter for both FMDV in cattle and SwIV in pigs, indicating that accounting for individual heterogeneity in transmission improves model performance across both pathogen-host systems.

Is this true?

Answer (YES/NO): NO